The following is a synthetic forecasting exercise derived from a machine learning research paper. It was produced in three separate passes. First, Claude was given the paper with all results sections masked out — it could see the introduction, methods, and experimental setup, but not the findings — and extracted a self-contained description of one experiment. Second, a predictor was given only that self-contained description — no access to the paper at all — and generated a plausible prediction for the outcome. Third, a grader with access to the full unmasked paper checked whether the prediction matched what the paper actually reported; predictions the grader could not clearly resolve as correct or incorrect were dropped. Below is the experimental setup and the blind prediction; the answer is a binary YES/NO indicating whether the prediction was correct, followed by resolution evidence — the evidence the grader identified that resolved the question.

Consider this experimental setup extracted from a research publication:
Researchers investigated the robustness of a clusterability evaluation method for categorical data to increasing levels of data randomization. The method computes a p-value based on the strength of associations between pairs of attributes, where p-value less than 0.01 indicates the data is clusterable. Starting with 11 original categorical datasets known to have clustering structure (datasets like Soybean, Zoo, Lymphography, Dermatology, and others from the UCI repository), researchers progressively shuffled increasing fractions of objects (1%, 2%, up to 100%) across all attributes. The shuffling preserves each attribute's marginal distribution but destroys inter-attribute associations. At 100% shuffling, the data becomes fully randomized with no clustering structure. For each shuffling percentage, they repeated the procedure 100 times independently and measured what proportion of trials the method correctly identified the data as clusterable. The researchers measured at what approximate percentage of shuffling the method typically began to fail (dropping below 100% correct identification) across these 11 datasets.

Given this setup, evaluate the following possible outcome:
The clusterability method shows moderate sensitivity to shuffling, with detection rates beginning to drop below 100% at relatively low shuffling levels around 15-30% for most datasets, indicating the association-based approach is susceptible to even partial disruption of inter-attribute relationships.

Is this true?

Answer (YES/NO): NO